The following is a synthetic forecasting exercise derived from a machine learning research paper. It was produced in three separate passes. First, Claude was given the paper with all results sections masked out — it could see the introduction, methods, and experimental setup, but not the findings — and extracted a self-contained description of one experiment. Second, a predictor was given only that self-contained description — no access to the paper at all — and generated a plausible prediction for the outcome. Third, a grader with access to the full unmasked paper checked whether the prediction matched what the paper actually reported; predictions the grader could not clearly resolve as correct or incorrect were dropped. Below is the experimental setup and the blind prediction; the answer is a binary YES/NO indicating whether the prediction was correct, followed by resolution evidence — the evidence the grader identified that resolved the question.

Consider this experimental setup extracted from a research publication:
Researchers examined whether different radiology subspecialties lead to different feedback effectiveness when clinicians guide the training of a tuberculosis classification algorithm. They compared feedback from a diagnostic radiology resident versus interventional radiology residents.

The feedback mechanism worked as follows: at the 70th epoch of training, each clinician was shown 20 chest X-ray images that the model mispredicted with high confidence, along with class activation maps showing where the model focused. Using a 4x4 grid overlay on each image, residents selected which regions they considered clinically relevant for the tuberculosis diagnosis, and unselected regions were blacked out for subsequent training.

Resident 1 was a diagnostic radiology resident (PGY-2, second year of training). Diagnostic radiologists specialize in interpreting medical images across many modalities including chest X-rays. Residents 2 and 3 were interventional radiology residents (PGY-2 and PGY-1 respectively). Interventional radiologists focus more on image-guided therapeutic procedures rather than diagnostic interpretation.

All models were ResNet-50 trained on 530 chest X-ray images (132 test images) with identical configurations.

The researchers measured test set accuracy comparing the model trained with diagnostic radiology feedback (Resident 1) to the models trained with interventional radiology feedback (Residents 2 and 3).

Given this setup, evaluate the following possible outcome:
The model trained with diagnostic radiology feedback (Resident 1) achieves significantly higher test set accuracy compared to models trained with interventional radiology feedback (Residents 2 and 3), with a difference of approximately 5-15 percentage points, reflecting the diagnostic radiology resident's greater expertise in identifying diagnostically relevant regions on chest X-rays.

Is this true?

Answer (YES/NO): NO